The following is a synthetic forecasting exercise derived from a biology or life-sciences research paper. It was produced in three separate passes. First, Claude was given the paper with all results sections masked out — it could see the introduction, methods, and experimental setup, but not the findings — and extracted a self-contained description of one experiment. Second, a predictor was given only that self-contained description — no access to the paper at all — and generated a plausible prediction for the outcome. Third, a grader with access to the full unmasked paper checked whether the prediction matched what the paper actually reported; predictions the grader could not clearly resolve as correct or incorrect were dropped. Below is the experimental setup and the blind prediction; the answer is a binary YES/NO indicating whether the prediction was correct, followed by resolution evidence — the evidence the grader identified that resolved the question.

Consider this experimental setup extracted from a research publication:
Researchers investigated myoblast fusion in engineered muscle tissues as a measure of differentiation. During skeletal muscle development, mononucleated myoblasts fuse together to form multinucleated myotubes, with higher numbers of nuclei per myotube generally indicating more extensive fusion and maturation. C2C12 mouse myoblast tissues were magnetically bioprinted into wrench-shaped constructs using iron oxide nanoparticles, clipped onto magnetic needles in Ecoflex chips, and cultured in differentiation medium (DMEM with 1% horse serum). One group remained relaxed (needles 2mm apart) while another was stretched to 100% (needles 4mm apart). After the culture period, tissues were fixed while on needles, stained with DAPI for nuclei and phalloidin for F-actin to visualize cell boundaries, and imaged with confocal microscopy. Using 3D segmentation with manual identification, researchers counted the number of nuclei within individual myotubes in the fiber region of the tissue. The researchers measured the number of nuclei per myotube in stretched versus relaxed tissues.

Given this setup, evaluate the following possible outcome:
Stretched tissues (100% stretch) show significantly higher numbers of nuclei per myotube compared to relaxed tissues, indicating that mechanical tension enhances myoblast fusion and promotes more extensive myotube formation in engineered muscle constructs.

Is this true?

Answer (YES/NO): YES